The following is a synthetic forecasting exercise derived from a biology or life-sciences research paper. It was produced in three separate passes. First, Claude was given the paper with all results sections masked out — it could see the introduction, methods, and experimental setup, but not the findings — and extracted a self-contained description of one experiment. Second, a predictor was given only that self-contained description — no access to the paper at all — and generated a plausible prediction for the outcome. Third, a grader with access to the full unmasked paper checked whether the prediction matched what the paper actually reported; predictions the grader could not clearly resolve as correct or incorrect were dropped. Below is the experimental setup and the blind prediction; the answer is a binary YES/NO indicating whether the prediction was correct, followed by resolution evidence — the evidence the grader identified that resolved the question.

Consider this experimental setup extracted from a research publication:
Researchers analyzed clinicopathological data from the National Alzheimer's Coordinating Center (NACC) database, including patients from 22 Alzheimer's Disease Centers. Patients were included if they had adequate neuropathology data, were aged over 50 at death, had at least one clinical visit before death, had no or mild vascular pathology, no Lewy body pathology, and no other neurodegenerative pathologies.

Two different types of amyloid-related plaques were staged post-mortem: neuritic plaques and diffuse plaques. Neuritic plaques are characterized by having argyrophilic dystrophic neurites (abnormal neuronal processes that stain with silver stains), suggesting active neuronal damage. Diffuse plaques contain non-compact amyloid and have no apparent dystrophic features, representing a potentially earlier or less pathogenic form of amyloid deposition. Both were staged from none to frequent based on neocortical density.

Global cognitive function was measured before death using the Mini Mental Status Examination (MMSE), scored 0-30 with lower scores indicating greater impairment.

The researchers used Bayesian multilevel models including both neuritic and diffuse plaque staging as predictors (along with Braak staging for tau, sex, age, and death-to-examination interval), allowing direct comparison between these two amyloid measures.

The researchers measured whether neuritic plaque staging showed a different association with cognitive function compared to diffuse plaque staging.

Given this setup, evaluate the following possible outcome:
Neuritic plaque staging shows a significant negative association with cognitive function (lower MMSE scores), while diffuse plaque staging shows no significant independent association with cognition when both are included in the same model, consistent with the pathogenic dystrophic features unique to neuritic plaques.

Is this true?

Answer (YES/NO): NO